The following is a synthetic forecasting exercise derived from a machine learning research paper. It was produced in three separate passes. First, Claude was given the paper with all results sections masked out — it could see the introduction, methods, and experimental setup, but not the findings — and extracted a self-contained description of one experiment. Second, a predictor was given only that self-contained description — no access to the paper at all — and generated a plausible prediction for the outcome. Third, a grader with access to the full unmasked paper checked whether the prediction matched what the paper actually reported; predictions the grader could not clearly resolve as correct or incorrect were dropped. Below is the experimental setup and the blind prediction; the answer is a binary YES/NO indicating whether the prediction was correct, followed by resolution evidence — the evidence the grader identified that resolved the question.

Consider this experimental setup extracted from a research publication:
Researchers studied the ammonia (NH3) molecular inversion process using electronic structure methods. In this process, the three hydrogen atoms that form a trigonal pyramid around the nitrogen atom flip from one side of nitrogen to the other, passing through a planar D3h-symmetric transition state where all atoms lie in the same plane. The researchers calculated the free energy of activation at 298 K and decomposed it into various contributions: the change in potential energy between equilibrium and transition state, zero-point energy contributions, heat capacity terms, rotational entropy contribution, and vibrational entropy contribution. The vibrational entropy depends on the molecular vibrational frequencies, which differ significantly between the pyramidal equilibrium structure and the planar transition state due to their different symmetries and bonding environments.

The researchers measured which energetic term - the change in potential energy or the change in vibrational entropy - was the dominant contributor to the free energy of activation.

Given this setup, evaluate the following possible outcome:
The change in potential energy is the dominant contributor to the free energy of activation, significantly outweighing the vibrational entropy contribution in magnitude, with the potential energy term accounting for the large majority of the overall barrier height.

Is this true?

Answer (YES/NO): NO